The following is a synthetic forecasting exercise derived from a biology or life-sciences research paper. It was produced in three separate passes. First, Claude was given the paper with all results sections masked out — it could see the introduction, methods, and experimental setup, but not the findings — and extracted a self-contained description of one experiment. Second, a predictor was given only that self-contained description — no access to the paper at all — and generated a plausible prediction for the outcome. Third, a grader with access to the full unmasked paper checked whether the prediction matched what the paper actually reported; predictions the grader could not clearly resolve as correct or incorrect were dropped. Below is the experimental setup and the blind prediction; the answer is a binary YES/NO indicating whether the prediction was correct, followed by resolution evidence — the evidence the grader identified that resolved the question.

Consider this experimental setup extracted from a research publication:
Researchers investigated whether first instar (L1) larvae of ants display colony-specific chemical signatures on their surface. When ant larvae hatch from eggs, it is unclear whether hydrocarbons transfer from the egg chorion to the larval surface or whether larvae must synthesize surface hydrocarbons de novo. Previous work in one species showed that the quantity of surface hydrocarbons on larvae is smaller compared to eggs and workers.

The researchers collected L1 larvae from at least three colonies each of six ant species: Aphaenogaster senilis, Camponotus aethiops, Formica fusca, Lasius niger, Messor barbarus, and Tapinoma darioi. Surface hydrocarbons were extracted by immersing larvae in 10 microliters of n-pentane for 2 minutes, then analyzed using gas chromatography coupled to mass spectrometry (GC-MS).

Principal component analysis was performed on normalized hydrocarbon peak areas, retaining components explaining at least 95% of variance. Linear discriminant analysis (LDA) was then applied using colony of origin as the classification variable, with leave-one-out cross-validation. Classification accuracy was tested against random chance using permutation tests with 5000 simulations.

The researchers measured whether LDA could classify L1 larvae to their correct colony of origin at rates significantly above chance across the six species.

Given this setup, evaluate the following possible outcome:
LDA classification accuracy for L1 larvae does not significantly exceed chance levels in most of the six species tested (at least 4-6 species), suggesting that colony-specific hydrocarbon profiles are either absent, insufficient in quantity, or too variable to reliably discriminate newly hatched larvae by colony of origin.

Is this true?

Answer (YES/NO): NO